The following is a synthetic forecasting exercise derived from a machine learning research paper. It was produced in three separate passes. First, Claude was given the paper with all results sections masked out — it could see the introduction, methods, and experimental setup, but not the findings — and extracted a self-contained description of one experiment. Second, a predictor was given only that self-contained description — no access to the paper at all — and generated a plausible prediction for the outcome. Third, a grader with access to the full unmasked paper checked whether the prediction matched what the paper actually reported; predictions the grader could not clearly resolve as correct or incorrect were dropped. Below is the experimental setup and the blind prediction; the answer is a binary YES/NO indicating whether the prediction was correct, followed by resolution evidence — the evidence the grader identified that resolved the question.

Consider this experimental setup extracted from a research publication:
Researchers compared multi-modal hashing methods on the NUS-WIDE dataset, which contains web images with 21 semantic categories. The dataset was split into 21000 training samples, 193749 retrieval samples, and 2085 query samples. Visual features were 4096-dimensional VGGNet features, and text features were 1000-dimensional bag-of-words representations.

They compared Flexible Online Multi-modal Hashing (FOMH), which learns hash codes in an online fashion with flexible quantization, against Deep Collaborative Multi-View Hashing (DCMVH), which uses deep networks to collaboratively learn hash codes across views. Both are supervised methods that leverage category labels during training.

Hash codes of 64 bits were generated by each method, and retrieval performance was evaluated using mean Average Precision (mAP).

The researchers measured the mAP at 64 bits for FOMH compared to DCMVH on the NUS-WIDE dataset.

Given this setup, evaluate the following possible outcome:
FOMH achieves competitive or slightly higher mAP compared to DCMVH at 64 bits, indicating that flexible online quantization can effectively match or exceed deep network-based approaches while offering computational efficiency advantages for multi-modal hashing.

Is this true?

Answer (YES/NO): NO